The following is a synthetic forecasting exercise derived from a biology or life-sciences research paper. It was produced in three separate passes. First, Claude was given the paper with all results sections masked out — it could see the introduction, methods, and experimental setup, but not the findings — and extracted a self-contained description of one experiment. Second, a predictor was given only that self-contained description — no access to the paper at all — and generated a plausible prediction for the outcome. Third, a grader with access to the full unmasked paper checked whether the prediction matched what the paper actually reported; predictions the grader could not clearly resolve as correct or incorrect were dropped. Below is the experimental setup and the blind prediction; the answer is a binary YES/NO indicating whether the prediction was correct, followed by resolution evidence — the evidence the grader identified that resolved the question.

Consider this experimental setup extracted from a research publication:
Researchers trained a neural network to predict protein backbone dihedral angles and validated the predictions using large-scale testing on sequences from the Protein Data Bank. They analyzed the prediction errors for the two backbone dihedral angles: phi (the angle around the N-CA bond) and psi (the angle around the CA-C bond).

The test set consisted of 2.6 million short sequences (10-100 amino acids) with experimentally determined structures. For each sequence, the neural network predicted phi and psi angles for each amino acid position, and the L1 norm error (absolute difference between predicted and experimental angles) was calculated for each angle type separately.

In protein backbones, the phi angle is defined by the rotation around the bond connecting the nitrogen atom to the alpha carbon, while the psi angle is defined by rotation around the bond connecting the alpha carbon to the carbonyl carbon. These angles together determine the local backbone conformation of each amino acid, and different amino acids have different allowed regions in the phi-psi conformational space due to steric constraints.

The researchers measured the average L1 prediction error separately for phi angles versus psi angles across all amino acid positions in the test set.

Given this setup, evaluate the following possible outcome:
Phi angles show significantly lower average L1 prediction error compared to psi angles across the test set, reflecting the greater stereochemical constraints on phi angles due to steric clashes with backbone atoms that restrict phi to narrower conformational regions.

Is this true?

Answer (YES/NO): YES